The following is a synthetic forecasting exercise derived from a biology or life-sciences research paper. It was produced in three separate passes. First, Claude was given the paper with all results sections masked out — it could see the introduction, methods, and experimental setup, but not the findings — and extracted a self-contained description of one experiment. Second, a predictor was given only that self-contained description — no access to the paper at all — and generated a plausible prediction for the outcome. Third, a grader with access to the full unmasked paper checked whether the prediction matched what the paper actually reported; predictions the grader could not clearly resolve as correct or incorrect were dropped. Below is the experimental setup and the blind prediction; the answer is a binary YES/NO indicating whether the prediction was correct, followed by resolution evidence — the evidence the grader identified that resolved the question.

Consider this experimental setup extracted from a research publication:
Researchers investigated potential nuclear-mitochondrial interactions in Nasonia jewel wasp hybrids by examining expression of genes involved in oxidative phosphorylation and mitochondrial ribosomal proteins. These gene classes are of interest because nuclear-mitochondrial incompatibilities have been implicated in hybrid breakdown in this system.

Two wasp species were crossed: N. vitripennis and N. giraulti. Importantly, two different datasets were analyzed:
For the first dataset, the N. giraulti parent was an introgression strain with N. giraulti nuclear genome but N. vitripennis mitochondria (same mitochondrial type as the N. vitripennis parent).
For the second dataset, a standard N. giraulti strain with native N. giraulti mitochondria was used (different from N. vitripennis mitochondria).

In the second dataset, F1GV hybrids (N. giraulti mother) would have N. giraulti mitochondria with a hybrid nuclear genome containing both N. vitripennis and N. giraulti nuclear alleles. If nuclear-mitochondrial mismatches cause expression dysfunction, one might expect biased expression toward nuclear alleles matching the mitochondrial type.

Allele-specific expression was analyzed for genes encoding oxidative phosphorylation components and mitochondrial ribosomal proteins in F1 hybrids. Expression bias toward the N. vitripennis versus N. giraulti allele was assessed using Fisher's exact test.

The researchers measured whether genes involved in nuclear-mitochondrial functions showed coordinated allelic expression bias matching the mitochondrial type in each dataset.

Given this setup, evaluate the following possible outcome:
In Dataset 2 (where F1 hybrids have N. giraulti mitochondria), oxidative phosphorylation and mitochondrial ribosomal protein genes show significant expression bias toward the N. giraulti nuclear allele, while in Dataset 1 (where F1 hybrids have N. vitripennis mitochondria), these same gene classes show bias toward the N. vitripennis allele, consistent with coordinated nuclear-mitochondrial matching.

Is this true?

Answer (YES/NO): NO